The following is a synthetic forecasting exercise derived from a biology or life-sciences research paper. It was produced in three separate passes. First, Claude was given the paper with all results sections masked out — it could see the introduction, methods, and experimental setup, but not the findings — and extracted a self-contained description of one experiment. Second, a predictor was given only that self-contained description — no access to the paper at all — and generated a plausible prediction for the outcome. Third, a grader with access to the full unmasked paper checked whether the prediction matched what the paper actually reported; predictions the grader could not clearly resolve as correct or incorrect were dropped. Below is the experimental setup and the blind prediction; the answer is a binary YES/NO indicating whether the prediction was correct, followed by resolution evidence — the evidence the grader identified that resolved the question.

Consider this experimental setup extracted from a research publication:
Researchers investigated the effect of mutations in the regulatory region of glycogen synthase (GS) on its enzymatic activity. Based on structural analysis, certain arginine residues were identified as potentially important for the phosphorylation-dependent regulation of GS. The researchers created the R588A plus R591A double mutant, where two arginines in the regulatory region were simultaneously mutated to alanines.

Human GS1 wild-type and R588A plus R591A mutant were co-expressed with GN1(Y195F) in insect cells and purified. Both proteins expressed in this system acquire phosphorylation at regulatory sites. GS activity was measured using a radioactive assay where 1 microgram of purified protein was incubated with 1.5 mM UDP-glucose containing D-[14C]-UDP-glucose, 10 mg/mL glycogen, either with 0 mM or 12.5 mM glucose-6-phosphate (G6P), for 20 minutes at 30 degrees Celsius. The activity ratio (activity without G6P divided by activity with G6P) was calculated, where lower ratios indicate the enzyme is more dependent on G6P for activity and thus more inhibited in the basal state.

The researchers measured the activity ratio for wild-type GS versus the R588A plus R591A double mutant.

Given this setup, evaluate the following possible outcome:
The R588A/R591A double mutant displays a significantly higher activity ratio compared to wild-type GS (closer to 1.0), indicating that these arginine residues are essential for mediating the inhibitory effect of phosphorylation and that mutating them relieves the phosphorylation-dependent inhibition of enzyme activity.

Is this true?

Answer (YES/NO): NO